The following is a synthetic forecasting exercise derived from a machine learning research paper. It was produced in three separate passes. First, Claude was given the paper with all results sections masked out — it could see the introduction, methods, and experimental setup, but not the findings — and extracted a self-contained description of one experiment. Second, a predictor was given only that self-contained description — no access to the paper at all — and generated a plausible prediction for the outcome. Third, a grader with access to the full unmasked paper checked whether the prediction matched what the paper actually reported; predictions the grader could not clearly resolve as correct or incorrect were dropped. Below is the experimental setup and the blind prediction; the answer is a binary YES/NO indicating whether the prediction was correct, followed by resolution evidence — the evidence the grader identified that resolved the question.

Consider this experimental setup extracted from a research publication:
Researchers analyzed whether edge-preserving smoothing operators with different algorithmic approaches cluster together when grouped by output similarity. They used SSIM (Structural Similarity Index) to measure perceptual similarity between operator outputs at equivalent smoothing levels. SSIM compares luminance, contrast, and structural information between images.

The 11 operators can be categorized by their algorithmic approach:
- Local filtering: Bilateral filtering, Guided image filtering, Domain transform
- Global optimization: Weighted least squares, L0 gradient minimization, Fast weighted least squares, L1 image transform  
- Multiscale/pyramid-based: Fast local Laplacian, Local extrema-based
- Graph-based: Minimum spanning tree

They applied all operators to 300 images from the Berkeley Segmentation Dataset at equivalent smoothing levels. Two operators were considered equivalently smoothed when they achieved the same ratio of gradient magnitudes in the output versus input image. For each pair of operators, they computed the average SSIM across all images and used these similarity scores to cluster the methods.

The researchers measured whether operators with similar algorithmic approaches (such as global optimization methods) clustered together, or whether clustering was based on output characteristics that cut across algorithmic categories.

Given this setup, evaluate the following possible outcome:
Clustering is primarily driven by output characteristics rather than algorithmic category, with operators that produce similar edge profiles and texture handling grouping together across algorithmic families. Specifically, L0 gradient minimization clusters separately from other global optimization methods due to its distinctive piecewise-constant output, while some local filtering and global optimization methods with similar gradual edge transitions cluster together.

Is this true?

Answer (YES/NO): NO